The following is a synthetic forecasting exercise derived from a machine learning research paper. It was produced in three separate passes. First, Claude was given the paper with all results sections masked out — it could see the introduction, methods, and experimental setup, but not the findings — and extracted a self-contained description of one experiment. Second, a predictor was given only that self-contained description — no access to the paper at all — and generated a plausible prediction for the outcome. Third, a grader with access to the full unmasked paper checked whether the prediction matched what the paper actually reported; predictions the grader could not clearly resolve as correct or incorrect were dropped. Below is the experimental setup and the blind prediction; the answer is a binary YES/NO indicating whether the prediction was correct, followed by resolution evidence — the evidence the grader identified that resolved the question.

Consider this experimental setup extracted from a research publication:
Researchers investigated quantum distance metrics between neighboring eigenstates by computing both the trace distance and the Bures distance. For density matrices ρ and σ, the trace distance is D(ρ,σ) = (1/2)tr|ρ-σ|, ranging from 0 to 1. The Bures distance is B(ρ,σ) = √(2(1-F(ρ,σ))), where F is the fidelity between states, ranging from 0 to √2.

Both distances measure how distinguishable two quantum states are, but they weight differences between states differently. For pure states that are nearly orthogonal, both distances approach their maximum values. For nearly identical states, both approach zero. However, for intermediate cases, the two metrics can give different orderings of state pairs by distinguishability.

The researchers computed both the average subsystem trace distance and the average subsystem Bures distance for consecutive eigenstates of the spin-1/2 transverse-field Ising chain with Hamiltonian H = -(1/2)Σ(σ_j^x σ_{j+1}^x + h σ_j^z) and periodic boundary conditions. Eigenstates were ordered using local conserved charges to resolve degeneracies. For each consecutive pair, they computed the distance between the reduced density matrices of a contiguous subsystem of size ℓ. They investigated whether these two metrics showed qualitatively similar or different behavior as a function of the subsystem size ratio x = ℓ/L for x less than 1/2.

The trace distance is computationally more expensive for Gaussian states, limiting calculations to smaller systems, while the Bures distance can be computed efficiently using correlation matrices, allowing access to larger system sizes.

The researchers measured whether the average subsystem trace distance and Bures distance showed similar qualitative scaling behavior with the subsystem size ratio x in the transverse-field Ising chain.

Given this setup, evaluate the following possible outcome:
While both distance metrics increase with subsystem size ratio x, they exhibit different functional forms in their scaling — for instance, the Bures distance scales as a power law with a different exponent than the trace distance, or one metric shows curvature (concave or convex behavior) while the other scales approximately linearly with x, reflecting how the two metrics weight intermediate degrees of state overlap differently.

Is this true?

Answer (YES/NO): NO